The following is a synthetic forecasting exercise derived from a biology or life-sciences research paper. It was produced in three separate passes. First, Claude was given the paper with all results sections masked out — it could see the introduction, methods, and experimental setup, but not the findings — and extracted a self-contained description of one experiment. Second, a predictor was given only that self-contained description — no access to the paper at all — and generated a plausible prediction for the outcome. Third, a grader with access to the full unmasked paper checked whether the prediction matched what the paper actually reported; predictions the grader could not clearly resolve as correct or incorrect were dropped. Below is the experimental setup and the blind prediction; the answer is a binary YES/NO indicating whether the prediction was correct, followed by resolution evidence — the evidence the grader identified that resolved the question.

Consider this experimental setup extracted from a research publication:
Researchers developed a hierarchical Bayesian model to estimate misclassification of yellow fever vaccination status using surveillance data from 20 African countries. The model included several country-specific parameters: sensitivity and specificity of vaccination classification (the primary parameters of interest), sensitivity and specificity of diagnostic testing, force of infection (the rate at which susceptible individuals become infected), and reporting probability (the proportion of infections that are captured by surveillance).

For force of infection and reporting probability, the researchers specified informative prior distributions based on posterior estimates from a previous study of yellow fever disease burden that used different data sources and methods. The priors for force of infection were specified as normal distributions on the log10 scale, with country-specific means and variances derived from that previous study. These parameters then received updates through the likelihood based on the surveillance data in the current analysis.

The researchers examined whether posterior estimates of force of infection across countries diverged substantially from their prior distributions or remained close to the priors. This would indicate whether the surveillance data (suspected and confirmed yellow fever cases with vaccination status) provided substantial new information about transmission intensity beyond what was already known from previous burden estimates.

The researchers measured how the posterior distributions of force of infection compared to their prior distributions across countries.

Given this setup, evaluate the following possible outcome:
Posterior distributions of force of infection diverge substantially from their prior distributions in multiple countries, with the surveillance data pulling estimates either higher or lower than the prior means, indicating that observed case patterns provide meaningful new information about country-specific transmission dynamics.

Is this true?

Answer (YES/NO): NO